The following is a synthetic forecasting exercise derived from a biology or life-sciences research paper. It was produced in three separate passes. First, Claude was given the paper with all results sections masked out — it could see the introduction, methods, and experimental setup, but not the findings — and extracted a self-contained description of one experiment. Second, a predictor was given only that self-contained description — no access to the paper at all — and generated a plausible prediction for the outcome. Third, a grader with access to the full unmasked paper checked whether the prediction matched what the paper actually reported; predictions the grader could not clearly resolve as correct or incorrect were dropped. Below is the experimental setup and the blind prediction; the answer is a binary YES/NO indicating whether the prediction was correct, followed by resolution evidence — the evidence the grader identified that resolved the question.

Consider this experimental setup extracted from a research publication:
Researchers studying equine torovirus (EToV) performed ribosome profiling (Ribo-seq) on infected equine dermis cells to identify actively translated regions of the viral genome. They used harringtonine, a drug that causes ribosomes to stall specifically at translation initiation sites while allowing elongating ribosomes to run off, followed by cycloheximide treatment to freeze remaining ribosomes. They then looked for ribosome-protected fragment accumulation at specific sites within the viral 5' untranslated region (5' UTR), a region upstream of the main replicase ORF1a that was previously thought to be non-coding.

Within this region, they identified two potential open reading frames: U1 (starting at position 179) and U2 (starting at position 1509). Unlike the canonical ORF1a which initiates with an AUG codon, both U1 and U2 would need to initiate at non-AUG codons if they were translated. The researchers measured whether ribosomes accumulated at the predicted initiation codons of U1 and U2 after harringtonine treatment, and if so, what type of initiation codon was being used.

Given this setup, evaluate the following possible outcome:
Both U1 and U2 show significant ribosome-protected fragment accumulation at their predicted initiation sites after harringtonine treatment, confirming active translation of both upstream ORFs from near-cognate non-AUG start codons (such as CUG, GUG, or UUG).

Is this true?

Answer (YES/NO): YES